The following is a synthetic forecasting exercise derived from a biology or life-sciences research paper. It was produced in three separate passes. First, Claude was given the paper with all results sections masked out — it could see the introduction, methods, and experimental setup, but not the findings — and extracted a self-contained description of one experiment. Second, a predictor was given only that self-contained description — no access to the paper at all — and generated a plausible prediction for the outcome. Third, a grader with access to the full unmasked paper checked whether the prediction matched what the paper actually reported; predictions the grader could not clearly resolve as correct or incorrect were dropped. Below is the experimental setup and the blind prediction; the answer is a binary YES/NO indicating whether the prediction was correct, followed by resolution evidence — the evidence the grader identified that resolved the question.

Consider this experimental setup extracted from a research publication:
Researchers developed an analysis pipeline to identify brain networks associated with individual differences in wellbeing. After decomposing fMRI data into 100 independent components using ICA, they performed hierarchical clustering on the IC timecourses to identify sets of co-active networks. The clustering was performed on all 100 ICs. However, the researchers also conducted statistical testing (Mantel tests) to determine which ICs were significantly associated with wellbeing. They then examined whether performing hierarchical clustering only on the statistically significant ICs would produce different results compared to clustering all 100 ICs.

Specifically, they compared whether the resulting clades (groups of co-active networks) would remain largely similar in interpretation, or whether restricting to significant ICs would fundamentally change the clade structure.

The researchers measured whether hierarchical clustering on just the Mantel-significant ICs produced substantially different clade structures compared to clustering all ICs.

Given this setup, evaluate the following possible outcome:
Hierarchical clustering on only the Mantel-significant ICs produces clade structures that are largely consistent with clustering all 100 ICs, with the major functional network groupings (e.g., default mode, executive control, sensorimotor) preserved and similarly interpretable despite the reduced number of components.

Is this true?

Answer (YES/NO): YES